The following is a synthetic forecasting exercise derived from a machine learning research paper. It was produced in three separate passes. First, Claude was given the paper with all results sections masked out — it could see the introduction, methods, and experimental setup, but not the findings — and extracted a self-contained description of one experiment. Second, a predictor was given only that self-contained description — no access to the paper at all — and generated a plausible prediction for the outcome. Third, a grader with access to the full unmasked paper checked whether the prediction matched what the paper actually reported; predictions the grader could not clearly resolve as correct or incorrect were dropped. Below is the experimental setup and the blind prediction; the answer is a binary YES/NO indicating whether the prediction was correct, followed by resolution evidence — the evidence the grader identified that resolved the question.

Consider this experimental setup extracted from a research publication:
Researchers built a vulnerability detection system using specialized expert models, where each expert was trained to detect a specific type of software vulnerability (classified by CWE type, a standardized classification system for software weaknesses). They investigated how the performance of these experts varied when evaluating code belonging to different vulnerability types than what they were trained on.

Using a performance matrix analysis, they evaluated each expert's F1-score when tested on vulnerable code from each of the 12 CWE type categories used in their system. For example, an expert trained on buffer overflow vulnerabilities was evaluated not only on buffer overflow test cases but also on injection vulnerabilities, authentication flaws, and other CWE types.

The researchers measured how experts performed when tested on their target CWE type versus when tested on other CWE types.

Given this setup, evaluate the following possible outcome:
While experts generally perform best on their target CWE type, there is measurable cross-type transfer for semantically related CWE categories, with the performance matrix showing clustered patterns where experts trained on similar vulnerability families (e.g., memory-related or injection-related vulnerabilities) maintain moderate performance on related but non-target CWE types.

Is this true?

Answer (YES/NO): NO